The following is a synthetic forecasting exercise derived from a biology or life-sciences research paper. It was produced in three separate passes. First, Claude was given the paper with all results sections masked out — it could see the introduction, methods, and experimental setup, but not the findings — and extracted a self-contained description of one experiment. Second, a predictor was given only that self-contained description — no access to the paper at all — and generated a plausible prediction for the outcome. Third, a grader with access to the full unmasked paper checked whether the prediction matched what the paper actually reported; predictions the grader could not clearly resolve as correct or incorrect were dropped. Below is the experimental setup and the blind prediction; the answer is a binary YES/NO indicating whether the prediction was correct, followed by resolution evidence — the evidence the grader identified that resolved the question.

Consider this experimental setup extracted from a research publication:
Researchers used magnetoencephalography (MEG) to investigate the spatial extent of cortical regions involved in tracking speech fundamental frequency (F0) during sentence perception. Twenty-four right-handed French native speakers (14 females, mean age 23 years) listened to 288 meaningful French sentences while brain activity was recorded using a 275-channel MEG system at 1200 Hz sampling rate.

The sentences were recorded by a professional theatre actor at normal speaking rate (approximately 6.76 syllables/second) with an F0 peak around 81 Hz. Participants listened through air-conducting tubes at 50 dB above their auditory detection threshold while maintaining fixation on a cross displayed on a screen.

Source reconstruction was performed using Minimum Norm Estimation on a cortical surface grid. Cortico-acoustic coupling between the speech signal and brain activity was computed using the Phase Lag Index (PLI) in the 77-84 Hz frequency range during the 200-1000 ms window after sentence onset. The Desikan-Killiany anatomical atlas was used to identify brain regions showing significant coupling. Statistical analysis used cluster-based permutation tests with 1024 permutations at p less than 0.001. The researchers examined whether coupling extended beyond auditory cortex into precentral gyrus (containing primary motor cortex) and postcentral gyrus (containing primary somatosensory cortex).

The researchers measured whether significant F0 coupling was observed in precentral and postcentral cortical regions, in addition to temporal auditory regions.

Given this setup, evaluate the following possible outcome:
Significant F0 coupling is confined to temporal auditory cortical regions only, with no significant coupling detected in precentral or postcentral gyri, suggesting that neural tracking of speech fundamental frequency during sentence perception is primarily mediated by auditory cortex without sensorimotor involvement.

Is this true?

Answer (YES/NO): NO